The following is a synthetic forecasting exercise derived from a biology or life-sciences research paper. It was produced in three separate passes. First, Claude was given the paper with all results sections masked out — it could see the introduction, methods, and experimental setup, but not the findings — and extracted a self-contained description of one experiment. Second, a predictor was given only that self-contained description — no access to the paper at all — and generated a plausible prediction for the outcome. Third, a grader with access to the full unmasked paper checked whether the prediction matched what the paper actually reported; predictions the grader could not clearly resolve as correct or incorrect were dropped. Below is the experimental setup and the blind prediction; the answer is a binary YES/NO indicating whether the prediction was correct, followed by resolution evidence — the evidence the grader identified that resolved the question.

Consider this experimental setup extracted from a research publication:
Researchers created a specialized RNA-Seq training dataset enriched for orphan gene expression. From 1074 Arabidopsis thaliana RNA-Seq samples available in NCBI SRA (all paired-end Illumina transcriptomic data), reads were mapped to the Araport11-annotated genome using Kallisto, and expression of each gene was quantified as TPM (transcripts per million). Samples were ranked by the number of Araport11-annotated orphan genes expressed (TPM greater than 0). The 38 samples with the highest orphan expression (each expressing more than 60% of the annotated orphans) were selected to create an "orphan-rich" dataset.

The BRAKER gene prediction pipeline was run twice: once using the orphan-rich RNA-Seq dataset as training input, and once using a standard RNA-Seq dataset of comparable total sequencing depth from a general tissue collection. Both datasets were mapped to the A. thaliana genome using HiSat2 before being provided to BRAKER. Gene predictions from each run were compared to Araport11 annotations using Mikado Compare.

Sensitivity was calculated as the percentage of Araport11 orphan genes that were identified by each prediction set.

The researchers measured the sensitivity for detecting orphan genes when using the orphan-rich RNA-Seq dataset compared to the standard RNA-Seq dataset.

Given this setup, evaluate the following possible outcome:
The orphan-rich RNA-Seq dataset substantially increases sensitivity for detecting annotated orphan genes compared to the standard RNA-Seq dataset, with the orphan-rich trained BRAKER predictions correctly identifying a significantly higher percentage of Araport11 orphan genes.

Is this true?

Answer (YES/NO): NO